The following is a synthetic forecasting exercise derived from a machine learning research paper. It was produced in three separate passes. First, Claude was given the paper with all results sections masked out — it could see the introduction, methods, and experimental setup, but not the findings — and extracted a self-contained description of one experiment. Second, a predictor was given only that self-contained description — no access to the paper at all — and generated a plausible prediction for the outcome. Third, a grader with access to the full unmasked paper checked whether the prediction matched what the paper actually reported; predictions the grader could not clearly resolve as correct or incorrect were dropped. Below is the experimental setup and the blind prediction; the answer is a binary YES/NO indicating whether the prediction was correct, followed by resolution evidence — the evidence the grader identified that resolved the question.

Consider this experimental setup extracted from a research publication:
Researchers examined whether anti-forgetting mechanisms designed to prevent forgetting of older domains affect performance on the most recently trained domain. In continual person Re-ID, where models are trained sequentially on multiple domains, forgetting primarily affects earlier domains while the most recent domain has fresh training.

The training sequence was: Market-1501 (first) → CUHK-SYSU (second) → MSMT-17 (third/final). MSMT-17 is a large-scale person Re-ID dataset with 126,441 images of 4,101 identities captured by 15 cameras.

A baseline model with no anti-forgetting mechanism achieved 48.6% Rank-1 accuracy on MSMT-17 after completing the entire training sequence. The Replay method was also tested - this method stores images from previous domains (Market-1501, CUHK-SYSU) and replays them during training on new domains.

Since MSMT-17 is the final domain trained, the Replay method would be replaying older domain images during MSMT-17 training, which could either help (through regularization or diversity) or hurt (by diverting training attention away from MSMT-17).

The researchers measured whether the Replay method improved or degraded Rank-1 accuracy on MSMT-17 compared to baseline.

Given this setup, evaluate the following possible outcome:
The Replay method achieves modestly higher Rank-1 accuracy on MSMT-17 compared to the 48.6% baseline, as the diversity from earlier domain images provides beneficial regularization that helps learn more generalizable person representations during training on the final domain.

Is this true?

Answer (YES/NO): NO